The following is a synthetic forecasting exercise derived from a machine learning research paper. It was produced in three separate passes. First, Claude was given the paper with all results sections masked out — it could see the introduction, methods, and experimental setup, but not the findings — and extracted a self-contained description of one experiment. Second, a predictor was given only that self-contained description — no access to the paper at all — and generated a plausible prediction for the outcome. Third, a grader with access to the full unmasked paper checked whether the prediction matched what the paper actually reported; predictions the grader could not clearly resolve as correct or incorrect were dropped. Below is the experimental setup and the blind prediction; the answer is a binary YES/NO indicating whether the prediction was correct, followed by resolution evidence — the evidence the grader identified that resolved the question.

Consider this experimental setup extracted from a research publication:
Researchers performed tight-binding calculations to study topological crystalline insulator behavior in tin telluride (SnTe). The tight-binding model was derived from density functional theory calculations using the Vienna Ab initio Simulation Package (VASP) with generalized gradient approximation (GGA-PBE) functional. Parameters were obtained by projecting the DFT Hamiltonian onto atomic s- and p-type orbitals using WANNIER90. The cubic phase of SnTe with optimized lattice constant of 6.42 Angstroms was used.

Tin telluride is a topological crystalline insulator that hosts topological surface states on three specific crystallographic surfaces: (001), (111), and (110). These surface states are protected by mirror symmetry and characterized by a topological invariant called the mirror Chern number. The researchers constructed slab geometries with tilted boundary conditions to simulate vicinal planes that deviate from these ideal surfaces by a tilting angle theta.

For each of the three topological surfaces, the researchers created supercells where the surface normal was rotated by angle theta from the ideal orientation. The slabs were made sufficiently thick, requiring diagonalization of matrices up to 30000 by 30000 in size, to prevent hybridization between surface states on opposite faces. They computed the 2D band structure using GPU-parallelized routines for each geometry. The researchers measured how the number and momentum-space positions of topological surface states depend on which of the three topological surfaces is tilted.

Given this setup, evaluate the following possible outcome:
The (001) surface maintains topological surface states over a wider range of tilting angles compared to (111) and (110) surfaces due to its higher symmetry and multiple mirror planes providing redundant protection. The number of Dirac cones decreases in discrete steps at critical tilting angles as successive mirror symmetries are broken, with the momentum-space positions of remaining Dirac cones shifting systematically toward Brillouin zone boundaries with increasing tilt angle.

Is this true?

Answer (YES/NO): NO